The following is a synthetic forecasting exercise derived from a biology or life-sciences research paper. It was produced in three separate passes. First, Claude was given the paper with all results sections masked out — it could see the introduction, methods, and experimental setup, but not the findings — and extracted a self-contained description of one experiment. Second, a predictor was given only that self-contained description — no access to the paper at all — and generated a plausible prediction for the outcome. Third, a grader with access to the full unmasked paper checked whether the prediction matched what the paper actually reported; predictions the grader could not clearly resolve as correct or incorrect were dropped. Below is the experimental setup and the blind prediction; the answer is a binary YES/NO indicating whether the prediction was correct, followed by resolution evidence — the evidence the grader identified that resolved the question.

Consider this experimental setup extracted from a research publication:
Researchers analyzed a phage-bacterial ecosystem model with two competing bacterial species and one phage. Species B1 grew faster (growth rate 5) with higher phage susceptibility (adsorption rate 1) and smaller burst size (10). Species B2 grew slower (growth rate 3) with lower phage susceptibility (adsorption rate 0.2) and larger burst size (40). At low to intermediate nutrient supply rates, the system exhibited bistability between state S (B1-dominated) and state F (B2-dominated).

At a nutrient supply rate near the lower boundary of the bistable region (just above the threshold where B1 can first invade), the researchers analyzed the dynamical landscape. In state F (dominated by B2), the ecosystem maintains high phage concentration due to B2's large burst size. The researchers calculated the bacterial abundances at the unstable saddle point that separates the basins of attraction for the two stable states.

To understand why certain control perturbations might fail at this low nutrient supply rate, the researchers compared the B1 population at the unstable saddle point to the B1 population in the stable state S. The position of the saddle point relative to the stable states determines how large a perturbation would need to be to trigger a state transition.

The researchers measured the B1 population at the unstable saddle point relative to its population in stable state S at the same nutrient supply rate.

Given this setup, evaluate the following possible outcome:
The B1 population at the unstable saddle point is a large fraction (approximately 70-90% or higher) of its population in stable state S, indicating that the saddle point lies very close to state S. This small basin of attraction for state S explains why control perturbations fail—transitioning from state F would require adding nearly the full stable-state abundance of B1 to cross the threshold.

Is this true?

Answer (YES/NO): NO